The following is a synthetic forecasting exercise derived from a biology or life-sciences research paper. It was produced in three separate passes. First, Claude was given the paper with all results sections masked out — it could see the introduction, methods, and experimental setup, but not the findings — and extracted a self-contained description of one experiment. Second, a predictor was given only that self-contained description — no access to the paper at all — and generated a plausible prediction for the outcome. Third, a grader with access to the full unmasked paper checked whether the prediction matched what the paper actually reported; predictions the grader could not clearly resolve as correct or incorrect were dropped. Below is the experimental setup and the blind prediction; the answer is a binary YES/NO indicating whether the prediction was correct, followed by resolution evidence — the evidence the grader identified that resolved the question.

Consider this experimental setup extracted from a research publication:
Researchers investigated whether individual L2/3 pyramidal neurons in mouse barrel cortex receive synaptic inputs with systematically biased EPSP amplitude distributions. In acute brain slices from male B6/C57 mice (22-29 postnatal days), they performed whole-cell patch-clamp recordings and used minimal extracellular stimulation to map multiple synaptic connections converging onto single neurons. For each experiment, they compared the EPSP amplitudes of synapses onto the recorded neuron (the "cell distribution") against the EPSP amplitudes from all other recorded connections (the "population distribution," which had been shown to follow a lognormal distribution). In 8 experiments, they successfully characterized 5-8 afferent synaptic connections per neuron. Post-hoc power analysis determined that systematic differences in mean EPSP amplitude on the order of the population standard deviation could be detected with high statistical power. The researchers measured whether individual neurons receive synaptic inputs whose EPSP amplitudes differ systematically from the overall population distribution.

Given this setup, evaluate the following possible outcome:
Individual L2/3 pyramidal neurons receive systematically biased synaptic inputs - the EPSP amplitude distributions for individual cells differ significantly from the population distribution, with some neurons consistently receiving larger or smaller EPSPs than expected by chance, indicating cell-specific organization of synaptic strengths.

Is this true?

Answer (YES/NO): NO